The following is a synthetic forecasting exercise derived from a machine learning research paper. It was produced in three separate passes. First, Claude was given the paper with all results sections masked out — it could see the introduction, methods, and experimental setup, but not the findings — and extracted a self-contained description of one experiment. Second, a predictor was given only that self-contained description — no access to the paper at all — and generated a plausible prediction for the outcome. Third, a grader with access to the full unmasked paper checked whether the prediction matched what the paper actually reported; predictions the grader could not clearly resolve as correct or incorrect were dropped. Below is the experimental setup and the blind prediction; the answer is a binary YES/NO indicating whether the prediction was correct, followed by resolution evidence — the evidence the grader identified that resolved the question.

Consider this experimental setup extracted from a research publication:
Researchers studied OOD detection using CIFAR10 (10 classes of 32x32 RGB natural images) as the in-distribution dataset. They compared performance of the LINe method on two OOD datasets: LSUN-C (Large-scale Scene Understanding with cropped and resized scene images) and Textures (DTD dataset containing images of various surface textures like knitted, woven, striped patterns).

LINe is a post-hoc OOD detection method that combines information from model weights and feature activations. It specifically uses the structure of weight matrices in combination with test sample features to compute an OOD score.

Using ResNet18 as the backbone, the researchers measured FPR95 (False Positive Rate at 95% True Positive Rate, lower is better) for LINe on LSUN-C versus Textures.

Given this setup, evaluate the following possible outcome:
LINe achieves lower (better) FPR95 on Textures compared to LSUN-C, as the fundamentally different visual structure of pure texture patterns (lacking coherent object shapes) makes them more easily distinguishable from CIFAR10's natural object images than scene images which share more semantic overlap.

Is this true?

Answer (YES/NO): NO